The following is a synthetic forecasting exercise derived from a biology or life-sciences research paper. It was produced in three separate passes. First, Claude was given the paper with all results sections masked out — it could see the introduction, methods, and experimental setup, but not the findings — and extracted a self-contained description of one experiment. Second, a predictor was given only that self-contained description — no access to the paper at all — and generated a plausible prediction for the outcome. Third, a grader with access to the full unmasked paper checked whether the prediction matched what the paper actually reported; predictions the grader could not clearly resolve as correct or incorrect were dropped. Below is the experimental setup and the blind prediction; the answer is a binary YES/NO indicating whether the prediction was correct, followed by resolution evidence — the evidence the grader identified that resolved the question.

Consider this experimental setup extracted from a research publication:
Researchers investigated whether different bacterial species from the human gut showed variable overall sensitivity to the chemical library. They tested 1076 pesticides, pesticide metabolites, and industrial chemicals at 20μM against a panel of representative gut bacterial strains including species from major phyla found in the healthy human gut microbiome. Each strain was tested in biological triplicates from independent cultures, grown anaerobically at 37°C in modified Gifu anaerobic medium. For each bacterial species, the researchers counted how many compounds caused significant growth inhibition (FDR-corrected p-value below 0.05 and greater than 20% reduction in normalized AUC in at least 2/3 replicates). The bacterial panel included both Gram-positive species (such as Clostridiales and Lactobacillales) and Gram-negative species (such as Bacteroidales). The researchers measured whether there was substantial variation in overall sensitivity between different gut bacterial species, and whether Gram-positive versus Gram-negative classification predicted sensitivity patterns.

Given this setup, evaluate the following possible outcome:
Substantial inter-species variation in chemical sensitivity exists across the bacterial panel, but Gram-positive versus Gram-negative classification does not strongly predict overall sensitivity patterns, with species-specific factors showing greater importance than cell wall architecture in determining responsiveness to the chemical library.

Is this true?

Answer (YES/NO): NO